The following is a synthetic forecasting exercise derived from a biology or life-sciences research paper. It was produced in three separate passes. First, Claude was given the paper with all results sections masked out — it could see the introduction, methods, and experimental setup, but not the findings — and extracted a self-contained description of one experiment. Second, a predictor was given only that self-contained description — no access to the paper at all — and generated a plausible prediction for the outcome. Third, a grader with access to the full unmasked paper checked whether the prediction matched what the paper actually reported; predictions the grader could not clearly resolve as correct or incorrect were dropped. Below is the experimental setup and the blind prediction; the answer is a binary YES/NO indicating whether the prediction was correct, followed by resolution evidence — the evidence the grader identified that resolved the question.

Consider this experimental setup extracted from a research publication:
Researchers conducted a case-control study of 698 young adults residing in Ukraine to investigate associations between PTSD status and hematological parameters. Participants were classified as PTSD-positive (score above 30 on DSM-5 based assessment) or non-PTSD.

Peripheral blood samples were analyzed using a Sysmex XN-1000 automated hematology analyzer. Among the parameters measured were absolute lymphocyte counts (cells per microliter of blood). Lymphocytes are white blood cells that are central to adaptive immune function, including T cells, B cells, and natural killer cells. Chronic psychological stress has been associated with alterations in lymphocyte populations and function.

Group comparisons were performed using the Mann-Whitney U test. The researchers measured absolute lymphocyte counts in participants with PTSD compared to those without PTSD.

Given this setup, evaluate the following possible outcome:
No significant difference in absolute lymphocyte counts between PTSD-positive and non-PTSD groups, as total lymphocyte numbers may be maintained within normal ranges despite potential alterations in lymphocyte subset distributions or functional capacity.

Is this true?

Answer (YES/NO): NO